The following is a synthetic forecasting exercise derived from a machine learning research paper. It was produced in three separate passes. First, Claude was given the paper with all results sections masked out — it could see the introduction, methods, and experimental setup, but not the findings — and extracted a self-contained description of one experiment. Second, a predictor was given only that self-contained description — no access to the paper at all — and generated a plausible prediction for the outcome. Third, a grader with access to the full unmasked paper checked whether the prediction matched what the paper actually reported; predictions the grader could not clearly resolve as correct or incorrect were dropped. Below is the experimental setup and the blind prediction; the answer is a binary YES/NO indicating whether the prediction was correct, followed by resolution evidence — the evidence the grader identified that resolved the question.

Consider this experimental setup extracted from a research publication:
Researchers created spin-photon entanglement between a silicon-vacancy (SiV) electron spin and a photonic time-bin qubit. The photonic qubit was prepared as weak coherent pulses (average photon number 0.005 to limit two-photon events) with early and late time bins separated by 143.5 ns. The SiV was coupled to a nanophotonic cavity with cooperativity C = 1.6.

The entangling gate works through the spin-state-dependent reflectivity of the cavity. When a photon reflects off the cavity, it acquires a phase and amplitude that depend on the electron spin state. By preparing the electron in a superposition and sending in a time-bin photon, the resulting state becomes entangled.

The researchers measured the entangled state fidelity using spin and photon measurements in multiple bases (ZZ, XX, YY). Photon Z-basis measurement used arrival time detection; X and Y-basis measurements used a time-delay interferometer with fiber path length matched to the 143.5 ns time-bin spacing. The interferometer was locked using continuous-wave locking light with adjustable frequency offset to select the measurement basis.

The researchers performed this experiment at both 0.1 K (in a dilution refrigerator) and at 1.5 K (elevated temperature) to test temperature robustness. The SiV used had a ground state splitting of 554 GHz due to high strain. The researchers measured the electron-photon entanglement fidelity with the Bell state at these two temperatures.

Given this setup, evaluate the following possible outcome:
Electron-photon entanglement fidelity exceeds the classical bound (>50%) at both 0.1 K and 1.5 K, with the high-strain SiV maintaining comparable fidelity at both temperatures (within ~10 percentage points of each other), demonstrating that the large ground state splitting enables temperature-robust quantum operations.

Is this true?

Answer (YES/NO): YES